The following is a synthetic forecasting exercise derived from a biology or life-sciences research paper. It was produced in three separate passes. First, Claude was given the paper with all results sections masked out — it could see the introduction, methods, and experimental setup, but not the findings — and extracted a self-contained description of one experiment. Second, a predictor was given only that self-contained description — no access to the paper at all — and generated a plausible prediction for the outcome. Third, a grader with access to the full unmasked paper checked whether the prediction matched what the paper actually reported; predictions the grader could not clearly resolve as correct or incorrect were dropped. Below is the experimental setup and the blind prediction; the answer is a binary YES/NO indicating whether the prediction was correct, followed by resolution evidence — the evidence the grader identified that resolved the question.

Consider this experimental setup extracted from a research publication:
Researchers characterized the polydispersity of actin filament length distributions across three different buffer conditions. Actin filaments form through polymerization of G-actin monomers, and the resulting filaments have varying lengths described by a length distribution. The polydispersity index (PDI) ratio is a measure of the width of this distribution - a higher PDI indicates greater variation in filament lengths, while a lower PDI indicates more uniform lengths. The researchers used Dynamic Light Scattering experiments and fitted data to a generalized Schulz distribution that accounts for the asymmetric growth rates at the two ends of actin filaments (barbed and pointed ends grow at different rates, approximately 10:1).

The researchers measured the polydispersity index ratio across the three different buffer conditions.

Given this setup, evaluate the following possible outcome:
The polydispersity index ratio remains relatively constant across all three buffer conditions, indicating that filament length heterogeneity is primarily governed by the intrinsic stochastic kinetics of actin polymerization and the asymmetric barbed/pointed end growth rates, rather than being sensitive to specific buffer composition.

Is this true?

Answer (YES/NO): YES